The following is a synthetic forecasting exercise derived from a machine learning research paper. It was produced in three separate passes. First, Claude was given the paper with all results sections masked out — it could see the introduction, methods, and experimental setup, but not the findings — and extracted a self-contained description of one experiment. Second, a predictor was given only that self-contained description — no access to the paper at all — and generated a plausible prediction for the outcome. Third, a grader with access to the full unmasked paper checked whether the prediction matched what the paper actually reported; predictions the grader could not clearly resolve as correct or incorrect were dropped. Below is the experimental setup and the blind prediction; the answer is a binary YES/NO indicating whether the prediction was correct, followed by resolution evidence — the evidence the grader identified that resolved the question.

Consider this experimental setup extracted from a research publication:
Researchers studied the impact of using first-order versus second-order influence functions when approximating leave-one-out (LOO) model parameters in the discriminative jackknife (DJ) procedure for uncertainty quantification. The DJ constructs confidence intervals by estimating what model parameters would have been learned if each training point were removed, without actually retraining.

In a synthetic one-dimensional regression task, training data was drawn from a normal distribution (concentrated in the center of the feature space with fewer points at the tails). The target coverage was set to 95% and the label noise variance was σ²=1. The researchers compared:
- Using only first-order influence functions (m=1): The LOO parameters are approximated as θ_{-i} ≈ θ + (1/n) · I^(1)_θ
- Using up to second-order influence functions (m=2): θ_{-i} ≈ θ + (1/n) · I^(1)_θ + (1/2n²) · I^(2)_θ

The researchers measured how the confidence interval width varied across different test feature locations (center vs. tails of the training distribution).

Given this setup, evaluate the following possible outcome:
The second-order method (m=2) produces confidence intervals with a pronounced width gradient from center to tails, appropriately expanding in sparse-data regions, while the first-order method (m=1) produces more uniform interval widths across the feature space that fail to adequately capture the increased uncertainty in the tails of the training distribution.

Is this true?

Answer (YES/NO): YES